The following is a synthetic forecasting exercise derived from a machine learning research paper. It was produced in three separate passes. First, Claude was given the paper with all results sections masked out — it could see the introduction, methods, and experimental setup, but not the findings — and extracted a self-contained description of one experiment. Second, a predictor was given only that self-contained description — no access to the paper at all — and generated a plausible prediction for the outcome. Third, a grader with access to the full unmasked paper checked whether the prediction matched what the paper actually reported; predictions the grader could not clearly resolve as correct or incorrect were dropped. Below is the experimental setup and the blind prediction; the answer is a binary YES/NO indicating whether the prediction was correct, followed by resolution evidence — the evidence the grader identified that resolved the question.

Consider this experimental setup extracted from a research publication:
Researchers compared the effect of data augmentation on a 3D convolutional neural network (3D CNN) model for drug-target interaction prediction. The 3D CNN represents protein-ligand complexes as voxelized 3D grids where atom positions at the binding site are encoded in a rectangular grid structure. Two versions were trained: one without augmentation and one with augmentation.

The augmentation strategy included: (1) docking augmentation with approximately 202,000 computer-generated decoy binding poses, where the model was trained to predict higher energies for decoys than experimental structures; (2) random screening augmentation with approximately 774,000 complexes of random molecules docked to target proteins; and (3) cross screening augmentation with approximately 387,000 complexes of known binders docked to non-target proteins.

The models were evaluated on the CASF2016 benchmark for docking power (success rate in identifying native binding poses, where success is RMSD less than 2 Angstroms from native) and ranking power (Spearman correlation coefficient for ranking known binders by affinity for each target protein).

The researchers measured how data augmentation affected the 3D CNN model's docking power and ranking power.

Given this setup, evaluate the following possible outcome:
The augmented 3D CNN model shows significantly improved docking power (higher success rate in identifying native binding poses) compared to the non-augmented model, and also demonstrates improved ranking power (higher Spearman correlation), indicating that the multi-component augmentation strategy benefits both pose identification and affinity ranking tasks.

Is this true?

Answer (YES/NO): YES